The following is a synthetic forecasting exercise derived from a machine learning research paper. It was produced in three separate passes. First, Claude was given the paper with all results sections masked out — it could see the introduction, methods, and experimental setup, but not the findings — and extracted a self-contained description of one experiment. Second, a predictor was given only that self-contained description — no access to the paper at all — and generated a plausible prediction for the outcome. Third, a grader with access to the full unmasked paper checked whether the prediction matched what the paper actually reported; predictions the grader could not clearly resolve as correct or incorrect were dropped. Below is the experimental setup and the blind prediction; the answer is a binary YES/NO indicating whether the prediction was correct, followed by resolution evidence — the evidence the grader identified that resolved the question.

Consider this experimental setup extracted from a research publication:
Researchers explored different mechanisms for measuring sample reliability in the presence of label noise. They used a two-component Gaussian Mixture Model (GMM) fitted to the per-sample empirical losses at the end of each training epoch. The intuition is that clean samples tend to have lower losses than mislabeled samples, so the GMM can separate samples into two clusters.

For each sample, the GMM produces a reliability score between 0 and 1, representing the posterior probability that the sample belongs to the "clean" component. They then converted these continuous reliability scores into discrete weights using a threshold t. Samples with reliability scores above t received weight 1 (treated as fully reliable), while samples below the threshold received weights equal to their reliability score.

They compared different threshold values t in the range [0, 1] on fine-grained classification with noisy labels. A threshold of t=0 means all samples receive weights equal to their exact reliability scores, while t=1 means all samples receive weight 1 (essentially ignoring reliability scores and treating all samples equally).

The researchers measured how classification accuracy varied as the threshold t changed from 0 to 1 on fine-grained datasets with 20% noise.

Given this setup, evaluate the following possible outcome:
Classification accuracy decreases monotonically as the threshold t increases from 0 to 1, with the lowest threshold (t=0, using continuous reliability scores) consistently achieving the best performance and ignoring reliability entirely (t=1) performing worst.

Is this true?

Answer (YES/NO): NO